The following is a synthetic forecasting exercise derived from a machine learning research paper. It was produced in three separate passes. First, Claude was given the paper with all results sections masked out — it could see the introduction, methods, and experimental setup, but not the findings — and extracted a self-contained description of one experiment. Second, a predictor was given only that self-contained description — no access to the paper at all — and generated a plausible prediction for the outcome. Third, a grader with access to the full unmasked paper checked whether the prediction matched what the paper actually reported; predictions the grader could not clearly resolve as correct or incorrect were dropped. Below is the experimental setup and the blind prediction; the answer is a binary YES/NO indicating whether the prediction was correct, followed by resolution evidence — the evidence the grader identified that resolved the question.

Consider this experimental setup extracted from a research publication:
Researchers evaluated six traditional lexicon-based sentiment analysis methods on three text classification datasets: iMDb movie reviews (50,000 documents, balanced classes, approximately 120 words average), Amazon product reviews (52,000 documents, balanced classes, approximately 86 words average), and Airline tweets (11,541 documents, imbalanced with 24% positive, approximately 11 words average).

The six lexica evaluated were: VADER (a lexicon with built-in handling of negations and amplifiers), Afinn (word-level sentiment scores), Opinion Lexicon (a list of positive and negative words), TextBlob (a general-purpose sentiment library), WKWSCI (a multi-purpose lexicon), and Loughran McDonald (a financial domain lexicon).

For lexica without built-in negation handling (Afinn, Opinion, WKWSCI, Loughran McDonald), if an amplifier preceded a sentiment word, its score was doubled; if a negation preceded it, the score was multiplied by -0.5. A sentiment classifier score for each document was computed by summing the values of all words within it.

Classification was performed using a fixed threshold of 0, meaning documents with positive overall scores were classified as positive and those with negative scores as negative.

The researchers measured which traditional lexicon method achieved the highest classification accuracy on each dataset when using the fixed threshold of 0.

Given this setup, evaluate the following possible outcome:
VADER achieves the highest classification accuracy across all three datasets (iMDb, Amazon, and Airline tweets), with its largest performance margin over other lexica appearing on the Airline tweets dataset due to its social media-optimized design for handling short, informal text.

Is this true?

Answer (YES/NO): NO